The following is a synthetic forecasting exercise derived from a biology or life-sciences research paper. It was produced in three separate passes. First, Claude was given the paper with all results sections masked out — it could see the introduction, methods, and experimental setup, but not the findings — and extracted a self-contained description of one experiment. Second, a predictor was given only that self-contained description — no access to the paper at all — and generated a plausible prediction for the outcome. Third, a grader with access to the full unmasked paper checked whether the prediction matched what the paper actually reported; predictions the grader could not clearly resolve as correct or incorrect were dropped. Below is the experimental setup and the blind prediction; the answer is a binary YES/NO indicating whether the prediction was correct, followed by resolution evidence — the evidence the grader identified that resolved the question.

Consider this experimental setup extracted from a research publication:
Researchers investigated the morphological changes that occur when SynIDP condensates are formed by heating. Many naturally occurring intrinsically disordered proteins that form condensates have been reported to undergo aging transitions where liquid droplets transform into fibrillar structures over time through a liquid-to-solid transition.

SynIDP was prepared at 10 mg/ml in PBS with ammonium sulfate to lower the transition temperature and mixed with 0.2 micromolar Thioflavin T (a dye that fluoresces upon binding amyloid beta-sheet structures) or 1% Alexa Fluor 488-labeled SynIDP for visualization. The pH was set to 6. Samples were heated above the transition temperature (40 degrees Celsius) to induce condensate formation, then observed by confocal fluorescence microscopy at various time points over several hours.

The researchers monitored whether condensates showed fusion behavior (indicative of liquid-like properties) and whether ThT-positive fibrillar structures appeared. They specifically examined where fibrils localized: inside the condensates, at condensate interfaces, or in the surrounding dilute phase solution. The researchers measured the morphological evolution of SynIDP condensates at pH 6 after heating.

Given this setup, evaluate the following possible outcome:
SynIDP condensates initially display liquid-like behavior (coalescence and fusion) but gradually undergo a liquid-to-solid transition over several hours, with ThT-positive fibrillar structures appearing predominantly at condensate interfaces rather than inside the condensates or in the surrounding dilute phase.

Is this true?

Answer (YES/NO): NO